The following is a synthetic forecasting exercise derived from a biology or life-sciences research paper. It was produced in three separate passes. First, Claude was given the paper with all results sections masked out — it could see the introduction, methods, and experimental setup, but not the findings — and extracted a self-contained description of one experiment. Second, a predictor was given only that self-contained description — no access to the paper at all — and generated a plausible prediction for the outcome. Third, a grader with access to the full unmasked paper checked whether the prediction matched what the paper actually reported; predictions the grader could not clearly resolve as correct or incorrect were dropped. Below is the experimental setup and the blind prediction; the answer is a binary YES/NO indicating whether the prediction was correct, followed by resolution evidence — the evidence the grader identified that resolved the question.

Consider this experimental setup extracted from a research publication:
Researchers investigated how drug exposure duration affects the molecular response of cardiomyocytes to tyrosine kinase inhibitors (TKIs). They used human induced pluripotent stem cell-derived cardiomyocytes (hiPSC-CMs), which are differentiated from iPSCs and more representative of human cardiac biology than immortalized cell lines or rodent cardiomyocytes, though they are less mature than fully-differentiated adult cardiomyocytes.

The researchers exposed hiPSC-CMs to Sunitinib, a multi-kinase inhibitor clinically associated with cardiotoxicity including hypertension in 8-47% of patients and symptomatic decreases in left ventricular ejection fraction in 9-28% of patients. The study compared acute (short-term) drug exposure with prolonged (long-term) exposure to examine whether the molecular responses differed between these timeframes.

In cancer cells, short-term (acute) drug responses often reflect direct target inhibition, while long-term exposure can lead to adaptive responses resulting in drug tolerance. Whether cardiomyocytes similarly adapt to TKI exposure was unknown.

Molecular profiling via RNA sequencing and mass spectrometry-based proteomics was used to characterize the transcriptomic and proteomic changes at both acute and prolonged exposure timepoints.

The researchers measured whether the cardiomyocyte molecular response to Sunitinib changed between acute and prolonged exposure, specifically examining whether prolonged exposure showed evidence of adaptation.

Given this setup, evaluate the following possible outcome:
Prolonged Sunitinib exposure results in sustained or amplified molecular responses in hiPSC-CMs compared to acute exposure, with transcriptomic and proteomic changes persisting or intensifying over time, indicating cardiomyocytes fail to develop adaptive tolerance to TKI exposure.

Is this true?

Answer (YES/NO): NO